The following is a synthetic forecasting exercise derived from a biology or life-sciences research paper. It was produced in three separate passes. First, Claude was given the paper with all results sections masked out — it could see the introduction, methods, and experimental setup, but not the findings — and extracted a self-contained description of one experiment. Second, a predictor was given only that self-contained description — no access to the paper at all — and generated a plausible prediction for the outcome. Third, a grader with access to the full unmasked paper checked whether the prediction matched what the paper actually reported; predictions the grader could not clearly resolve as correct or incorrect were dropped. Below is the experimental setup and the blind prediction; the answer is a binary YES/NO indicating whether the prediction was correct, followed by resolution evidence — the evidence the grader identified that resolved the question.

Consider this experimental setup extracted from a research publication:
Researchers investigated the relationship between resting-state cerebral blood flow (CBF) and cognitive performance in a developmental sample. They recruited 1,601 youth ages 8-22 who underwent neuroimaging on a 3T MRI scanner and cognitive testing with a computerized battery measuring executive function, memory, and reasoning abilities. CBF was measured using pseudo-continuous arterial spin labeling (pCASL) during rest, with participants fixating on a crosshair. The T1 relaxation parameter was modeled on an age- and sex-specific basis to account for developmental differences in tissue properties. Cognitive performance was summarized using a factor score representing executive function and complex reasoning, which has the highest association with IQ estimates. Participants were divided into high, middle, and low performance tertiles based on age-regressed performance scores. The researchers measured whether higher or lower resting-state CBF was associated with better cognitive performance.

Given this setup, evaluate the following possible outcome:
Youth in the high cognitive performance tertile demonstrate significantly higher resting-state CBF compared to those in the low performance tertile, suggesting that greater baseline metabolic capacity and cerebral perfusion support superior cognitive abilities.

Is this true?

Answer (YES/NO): NO